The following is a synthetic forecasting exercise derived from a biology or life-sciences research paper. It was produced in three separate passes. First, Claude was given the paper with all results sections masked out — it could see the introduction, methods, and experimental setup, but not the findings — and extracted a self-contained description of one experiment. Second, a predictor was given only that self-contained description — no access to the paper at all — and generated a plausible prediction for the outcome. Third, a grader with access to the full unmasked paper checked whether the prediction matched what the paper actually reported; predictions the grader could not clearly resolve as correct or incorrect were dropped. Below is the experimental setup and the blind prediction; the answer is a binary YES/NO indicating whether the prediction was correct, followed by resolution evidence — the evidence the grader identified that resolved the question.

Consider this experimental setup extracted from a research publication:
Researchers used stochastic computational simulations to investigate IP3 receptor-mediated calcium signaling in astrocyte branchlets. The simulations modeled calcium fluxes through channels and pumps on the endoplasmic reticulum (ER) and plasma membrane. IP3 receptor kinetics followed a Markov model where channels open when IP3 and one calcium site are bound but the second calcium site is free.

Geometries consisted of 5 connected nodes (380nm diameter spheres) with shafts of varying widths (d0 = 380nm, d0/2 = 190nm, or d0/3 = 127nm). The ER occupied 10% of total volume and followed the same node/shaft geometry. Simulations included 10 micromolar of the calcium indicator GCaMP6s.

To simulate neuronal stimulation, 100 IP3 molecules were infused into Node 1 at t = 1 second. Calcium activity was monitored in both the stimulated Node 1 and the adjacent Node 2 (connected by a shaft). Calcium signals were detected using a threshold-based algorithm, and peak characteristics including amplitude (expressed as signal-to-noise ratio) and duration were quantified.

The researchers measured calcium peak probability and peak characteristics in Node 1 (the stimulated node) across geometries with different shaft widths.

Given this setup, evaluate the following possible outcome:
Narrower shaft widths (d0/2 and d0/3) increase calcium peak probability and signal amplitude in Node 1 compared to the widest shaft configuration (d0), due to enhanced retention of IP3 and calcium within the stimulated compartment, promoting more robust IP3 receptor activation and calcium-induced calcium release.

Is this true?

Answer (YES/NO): YES